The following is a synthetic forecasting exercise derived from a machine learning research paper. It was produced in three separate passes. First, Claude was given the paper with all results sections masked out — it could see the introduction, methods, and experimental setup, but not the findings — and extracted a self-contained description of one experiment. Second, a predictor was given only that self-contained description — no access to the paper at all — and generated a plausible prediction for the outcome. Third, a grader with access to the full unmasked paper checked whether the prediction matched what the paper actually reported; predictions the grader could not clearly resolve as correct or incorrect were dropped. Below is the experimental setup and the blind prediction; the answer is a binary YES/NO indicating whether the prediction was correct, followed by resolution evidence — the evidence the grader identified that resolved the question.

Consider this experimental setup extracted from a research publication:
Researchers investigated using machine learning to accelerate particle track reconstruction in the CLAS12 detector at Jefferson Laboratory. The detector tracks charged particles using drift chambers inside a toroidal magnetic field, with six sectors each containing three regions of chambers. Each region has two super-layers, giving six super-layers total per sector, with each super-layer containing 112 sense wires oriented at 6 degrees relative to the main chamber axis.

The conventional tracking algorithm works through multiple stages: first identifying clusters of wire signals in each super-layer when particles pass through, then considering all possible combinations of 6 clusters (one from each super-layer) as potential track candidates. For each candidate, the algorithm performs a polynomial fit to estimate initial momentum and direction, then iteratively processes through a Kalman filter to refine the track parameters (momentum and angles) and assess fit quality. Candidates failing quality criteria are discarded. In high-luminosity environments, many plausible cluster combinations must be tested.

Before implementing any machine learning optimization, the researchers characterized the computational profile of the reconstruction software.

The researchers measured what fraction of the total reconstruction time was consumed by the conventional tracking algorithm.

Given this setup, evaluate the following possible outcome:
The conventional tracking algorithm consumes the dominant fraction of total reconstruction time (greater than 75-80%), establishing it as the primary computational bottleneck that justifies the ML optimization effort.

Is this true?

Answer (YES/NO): YES